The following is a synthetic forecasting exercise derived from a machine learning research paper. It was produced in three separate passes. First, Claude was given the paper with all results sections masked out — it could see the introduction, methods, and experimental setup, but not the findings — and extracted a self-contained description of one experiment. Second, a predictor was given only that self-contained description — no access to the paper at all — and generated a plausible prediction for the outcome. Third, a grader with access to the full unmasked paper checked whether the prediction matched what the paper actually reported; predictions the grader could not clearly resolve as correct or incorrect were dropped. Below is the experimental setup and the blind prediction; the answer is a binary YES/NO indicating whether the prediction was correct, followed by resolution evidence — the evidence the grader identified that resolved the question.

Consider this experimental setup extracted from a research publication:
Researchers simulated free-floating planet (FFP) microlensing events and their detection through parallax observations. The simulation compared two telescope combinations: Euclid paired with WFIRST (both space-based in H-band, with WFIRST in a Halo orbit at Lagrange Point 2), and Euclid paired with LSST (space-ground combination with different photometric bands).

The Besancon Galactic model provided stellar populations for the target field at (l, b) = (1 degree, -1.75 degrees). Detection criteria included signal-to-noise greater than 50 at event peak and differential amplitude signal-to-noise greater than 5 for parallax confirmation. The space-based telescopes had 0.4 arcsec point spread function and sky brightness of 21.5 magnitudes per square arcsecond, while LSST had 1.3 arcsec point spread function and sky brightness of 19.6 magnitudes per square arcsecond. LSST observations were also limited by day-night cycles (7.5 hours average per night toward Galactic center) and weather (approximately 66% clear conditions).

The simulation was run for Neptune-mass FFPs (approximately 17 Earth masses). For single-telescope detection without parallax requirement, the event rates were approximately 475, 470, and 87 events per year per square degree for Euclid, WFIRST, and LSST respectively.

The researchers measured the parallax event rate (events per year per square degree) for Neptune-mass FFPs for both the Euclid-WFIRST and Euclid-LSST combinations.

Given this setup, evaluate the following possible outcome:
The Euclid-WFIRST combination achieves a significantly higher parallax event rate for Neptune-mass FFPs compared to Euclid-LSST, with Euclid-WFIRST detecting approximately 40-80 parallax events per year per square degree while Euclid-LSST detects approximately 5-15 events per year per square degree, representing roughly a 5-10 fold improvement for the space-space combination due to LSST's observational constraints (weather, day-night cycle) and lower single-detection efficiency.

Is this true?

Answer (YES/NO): NO